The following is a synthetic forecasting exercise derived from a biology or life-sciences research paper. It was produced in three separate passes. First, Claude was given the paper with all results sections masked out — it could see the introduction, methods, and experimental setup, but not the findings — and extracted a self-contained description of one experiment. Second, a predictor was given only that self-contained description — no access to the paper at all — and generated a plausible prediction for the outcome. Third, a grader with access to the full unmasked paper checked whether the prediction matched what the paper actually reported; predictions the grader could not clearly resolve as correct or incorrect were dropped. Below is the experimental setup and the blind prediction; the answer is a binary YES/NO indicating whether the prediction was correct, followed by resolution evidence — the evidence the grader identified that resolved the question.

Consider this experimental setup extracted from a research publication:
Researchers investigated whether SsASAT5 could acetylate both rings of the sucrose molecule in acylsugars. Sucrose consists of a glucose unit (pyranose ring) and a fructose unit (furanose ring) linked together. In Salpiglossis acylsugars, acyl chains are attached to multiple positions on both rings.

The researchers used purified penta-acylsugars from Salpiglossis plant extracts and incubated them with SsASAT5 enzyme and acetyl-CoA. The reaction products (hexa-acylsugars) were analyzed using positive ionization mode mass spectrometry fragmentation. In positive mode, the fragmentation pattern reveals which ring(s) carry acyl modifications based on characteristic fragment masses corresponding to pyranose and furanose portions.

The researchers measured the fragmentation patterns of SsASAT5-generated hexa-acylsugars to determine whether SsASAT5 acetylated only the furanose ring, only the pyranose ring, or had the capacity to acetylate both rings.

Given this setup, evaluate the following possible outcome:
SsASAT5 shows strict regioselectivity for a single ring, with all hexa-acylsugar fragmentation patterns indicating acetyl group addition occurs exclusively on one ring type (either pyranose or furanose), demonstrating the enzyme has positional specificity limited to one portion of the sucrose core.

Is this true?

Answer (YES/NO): NO